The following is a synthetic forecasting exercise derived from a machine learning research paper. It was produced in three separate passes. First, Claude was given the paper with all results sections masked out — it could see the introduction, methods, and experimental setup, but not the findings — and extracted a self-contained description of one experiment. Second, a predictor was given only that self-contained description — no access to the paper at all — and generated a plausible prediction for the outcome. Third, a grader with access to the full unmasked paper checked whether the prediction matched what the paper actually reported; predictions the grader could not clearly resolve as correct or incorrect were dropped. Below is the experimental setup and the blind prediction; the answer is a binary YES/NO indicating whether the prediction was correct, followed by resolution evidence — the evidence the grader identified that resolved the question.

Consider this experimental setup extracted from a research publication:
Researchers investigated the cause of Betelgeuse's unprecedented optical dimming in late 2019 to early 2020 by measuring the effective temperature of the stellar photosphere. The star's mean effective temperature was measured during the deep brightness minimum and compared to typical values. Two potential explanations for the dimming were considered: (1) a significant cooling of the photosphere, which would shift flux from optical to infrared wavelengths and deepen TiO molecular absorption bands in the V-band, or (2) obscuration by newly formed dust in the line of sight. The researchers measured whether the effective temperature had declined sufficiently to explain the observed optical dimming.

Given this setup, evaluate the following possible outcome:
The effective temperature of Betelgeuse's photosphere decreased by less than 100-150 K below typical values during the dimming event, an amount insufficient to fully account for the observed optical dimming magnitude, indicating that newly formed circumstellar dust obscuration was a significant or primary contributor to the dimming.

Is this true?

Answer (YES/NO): YES